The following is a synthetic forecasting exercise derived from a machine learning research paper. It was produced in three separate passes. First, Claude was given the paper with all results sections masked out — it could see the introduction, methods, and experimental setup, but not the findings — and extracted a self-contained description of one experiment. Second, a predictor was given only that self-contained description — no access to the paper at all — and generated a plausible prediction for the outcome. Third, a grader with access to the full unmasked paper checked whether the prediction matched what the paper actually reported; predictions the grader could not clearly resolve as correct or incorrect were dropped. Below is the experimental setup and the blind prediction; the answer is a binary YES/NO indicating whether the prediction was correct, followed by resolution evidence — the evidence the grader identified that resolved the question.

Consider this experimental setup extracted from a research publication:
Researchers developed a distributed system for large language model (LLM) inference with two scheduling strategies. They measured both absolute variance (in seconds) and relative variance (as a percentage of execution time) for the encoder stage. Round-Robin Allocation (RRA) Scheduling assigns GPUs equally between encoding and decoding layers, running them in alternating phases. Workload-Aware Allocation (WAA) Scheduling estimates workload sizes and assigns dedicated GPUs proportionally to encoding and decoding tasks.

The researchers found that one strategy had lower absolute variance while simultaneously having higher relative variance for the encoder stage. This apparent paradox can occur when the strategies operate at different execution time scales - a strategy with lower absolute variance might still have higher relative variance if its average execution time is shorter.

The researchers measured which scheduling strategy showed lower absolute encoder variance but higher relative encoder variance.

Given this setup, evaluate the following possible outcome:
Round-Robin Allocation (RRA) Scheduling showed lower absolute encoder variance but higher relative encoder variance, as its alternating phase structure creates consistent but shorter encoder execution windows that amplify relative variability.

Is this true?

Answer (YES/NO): NO